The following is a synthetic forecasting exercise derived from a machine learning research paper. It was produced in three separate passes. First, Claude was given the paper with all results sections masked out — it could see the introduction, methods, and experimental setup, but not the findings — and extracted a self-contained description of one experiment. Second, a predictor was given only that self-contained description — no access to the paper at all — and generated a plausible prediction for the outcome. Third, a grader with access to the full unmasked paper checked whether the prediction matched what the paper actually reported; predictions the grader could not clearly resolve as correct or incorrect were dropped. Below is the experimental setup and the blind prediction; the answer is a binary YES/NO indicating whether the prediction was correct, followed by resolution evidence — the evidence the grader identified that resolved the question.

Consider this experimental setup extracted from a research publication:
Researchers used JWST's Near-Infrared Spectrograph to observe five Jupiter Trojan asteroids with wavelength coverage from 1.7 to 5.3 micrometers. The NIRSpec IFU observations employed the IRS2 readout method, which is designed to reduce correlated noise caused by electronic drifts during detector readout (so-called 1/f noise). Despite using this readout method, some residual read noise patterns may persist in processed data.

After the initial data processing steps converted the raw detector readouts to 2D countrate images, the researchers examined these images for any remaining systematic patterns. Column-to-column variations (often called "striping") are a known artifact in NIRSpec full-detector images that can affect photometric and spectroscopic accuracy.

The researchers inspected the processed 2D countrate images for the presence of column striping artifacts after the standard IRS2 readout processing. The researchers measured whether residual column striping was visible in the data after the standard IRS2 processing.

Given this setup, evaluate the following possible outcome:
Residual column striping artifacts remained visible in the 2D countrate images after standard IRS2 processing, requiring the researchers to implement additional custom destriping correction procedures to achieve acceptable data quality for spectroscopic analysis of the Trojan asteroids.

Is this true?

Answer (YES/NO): YES